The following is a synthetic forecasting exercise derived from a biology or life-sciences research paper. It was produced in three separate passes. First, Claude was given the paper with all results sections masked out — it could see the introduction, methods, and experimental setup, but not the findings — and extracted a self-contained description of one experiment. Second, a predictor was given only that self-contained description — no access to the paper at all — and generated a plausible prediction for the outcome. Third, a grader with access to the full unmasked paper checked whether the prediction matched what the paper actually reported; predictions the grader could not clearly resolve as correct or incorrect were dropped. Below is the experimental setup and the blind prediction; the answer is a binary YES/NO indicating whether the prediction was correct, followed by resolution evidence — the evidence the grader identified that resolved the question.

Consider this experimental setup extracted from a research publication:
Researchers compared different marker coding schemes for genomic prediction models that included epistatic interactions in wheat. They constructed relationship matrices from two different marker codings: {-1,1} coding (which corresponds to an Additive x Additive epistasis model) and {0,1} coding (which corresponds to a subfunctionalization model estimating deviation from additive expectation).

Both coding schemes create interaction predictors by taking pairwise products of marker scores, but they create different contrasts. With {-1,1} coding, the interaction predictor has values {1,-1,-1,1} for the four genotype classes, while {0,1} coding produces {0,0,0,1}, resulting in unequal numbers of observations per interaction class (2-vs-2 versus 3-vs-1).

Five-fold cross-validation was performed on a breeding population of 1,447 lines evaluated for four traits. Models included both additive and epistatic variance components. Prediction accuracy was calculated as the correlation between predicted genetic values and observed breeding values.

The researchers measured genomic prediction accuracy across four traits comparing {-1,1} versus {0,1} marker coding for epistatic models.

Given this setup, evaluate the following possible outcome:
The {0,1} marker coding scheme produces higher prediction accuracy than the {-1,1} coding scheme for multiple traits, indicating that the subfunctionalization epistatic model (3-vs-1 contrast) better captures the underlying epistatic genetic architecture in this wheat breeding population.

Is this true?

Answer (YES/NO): NO